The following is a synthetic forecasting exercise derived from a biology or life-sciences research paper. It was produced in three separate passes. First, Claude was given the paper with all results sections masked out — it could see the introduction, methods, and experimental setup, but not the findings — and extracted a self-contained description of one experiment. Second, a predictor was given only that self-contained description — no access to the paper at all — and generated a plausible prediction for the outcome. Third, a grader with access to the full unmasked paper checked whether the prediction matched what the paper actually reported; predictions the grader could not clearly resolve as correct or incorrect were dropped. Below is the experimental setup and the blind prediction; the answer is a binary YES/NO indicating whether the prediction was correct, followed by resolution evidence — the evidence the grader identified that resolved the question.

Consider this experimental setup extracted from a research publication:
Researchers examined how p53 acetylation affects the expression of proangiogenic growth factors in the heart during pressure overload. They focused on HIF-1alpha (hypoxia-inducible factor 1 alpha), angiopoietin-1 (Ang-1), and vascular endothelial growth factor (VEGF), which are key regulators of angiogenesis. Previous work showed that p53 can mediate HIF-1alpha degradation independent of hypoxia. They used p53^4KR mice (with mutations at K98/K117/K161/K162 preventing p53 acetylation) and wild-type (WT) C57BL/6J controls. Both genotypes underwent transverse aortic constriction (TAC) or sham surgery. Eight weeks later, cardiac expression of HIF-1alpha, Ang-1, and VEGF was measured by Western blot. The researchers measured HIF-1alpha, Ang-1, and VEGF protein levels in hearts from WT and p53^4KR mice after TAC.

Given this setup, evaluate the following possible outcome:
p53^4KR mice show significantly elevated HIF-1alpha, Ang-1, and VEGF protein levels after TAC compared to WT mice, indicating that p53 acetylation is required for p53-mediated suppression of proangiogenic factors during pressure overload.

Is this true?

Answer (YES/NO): NO